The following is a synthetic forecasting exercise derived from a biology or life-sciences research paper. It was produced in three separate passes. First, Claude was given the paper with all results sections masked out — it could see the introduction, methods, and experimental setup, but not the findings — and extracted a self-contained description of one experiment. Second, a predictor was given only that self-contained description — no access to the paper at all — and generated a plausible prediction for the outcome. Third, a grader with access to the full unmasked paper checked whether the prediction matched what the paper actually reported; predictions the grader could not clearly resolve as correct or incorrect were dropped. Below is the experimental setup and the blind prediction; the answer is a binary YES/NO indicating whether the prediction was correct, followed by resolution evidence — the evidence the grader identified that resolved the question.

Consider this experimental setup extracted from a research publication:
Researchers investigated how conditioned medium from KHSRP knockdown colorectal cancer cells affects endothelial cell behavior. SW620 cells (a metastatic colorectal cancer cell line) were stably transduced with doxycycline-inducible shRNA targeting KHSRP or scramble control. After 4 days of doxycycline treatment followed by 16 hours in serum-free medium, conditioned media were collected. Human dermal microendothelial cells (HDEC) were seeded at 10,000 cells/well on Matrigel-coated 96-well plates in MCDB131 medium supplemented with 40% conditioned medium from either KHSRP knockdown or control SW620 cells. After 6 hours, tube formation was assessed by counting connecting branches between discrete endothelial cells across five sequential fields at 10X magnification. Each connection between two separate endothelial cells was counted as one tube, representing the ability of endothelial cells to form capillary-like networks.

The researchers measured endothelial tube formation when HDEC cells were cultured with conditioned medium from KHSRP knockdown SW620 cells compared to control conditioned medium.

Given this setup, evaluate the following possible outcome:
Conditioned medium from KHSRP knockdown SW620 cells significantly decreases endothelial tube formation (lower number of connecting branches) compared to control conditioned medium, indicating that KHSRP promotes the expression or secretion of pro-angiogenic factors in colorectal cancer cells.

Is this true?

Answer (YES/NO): YES